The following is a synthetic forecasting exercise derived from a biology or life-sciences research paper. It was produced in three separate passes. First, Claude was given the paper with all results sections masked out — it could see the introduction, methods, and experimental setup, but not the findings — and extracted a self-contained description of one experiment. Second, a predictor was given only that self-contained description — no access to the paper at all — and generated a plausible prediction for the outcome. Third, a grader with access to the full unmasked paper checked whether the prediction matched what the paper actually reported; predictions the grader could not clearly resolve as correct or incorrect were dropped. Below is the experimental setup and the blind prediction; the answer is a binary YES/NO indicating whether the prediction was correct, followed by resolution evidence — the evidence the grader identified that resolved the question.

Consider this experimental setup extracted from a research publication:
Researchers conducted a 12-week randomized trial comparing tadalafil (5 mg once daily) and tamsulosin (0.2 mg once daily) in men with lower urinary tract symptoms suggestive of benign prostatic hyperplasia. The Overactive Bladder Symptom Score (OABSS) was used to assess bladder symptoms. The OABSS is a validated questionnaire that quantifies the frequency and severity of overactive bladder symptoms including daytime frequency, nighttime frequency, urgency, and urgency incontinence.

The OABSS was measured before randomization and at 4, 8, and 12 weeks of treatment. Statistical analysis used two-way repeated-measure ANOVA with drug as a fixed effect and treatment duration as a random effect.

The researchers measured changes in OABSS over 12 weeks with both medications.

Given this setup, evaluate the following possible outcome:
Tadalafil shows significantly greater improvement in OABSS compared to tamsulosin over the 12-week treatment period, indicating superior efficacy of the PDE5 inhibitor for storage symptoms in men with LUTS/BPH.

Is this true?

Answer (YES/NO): NO